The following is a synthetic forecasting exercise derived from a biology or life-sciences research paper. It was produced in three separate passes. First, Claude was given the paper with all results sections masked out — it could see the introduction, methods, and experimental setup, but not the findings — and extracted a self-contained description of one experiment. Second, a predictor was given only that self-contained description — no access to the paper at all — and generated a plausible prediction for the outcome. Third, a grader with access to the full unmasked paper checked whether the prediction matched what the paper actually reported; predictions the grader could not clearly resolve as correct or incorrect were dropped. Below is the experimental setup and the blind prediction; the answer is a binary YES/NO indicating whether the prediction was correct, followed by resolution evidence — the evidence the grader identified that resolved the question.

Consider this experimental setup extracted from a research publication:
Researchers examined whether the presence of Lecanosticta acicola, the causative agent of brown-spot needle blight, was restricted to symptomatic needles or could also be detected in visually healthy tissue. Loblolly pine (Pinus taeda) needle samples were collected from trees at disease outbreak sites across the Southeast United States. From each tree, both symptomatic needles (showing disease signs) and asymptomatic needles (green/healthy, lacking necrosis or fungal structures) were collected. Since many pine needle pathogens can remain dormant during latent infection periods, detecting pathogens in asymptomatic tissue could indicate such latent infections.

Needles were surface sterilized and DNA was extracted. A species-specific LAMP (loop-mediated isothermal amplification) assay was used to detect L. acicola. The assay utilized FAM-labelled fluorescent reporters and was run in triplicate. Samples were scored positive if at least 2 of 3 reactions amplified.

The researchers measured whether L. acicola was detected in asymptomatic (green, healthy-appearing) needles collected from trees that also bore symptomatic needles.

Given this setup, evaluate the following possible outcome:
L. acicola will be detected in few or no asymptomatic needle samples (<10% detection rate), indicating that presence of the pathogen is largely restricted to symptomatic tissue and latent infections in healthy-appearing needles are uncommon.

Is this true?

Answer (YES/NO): NO